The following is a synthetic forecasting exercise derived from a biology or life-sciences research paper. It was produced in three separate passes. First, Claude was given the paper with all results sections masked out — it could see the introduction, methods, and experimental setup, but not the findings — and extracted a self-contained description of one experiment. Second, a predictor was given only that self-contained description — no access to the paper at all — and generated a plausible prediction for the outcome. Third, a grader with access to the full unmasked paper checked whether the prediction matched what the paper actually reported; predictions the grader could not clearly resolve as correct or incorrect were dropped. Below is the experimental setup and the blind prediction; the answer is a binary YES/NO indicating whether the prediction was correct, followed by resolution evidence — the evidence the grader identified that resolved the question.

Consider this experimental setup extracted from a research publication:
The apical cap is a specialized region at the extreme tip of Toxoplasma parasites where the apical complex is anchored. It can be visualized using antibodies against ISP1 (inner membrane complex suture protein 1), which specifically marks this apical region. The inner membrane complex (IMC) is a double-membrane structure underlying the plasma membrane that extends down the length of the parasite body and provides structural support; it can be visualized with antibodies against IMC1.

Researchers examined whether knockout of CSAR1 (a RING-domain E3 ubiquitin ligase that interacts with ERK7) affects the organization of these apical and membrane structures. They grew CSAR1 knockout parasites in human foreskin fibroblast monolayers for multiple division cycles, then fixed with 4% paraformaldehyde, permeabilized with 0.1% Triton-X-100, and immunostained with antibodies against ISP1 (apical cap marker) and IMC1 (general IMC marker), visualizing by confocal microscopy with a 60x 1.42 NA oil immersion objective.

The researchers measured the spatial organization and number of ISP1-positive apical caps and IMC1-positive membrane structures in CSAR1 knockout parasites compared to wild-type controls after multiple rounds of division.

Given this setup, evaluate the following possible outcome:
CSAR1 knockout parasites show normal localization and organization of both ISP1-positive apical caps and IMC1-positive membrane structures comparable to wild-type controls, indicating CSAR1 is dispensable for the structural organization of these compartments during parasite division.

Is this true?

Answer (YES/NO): NO